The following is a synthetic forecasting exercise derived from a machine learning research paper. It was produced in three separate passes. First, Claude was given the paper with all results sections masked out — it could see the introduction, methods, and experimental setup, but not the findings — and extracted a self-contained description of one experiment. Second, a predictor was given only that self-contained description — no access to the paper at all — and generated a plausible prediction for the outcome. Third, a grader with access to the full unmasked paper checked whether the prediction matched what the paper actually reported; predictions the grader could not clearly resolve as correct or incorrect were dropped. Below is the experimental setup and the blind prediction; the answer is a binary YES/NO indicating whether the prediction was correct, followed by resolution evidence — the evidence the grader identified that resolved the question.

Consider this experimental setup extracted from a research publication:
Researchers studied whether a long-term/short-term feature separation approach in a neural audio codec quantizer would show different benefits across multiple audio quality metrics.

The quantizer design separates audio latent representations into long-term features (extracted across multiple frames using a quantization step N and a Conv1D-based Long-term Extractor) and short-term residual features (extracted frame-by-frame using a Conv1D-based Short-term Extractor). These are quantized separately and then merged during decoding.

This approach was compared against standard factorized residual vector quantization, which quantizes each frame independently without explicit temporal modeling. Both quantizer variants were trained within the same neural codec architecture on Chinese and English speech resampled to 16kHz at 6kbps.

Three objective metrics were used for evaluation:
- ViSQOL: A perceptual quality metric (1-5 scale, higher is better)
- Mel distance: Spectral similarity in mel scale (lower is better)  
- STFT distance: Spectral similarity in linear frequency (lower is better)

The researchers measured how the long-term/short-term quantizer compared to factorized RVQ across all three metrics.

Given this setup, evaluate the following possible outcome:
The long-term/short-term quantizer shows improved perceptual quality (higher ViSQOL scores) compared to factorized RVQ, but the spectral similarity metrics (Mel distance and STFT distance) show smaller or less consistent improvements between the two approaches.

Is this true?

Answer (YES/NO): NO